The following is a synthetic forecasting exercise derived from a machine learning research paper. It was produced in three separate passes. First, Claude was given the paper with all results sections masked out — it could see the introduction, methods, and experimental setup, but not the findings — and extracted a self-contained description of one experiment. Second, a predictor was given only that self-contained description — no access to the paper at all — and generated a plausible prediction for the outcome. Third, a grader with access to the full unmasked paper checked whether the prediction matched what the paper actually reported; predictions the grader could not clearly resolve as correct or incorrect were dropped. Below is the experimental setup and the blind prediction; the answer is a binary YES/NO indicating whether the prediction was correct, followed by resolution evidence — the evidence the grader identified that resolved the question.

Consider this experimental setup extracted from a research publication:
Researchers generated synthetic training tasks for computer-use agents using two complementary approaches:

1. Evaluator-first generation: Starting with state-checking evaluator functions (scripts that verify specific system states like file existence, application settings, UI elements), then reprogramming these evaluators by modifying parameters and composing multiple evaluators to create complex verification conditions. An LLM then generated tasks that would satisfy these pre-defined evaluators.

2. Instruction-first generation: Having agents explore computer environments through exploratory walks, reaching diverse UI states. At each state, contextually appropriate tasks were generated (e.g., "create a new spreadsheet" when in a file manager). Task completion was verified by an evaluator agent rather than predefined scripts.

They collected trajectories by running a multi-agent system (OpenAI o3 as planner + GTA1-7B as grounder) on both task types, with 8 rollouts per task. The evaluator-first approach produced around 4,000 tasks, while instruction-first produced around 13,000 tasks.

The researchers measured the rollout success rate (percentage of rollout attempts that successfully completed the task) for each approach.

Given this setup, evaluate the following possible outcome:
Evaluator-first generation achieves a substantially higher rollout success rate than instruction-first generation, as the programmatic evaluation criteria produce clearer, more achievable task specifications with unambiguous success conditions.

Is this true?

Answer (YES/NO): NO